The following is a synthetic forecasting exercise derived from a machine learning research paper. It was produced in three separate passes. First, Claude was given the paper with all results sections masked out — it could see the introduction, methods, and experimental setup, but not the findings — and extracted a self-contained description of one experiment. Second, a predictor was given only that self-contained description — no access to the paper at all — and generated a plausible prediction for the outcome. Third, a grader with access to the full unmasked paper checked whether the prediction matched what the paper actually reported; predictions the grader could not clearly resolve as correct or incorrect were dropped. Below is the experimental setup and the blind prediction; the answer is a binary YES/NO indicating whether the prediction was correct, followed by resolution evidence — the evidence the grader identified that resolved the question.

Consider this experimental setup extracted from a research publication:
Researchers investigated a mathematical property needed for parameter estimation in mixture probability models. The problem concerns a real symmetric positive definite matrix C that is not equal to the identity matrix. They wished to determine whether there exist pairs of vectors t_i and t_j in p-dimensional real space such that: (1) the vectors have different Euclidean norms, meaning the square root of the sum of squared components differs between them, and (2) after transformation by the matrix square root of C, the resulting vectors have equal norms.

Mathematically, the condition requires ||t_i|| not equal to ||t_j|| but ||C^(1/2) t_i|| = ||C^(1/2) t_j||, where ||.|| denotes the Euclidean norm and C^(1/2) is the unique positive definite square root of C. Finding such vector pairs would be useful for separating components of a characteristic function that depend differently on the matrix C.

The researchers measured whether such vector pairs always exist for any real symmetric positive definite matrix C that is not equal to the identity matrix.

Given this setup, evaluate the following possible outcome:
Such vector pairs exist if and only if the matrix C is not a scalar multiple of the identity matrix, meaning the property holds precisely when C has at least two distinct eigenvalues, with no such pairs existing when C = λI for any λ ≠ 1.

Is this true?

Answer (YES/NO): NO